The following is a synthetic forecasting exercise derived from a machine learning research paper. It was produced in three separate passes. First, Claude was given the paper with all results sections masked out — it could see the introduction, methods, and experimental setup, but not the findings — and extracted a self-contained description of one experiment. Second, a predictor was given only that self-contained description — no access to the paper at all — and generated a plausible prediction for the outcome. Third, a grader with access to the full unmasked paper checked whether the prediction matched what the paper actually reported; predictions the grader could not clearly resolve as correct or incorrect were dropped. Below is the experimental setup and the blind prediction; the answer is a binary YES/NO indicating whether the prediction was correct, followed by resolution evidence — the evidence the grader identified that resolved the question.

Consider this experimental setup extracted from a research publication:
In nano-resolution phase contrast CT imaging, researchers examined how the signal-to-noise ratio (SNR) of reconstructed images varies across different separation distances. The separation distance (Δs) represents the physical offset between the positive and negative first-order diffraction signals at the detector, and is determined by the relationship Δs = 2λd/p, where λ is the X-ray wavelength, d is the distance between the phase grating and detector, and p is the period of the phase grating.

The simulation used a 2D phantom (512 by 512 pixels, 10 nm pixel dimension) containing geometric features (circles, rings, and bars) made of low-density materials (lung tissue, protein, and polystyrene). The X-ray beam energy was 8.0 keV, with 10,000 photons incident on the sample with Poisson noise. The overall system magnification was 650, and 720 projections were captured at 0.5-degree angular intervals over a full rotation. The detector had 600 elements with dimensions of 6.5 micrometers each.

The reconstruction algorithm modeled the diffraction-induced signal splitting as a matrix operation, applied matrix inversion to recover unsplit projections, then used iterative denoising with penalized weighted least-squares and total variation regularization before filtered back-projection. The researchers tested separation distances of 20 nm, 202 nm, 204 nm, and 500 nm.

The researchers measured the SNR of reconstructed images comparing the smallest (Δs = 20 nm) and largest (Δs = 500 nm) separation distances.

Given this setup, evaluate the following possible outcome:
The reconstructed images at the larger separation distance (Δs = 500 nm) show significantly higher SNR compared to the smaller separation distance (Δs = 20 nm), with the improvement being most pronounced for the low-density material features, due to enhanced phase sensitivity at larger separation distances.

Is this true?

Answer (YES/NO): NO